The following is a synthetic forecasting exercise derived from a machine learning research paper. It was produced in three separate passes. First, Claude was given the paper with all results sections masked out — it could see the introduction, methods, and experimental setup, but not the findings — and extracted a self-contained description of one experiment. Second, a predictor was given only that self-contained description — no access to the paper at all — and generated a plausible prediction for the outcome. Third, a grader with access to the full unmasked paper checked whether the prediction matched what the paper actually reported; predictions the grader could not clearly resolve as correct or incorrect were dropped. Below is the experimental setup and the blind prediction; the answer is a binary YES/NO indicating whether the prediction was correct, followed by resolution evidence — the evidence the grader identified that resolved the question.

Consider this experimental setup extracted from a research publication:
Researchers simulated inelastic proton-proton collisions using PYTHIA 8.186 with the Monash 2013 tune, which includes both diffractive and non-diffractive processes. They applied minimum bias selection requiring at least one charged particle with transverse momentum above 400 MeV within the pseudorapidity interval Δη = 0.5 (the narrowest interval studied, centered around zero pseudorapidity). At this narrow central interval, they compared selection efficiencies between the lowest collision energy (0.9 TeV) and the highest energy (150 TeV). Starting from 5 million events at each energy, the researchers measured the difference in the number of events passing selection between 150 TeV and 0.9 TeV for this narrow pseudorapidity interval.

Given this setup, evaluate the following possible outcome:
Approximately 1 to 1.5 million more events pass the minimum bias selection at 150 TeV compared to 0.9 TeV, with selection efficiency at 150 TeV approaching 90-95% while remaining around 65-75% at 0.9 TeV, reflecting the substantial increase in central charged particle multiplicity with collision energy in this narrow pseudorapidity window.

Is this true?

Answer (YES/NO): NO